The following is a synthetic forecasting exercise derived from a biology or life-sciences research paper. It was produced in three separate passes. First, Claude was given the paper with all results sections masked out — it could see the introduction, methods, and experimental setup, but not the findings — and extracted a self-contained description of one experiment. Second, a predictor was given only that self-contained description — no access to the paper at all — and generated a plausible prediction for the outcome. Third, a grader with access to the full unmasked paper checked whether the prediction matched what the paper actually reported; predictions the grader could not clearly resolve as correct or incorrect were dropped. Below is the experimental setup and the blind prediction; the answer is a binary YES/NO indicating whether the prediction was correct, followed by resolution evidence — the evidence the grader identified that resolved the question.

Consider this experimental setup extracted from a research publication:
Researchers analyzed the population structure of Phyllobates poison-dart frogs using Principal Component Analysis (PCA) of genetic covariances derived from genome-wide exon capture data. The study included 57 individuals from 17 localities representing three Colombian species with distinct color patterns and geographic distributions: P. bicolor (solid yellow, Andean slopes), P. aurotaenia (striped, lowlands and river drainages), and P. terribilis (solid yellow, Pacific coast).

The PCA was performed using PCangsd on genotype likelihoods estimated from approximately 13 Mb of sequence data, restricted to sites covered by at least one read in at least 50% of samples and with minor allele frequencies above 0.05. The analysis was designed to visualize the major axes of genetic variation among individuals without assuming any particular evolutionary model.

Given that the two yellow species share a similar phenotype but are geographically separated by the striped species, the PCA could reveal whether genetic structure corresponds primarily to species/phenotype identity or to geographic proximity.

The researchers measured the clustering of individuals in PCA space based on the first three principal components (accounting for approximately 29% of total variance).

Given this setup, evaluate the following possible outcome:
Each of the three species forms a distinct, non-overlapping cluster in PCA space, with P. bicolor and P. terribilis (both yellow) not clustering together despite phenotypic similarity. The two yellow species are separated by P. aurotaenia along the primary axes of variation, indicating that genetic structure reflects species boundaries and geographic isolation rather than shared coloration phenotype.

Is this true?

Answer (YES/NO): NO